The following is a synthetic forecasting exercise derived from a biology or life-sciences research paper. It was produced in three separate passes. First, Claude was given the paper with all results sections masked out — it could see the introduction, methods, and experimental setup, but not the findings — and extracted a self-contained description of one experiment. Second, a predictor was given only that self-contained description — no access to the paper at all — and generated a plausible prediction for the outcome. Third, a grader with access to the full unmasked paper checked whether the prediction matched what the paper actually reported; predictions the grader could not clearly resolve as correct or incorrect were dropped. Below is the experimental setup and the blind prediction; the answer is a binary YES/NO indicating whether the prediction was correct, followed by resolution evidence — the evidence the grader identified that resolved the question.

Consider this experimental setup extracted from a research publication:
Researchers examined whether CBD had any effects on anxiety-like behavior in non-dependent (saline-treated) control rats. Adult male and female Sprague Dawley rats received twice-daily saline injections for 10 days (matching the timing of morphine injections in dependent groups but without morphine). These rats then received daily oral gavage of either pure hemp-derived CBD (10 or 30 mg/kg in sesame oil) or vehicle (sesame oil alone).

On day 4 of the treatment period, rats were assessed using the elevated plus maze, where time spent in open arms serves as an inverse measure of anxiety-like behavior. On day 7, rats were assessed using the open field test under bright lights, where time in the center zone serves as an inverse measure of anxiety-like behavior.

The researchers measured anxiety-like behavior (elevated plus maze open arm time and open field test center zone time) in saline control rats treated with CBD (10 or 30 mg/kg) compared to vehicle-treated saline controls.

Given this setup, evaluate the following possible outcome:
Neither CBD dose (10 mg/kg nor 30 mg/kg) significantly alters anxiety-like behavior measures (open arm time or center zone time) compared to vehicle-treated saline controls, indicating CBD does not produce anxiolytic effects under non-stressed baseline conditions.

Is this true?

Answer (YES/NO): YES